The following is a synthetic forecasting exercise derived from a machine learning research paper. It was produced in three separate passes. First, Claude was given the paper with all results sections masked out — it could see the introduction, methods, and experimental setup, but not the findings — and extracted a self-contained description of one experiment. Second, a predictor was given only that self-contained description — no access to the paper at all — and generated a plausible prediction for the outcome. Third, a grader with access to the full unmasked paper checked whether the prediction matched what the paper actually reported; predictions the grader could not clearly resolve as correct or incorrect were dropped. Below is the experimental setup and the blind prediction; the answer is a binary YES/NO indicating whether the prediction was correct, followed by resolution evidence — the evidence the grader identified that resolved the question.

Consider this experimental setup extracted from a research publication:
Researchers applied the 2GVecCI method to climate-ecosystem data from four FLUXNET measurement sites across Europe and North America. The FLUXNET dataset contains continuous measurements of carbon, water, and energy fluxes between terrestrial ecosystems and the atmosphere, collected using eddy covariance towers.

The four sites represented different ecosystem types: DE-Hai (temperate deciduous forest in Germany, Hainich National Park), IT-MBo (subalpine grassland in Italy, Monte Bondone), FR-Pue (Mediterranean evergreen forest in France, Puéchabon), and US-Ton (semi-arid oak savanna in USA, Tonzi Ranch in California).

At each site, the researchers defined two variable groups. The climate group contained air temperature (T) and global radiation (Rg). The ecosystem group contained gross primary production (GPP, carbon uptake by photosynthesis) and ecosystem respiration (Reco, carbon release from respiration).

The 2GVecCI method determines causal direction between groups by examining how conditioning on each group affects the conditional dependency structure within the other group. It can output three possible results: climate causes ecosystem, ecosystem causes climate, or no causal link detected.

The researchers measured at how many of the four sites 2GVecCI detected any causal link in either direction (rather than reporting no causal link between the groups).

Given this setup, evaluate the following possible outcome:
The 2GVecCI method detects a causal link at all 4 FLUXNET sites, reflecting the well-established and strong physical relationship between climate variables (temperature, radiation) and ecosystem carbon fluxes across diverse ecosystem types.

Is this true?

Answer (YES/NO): NO